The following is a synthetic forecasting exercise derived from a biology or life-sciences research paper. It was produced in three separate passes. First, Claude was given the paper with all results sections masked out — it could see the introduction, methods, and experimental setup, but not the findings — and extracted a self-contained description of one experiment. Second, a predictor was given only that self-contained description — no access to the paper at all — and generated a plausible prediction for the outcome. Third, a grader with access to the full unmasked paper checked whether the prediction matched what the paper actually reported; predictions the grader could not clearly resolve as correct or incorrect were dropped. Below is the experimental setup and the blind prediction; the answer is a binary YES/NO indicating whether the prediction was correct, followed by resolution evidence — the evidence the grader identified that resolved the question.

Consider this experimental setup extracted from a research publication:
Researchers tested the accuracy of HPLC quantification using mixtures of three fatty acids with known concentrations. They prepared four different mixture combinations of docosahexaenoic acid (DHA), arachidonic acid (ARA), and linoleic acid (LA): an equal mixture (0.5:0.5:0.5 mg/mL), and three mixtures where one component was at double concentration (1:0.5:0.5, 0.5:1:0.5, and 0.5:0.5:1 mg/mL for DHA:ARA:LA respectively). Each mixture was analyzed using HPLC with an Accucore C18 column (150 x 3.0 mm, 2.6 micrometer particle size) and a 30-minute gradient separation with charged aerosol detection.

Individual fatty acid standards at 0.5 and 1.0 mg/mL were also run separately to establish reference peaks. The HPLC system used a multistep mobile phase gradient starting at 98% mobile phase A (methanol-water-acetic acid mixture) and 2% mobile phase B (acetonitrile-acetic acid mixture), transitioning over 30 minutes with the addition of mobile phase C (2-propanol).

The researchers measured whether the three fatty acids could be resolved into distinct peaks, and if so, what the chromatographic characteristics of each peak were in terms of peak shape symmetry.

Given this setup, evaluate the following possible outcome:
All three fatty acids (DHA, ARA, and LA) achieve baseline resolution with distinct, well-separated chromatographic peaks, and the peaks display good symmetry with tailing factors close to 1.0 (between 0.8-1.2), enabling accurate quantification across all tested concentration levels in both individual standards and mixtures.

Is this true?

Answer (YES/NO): NO